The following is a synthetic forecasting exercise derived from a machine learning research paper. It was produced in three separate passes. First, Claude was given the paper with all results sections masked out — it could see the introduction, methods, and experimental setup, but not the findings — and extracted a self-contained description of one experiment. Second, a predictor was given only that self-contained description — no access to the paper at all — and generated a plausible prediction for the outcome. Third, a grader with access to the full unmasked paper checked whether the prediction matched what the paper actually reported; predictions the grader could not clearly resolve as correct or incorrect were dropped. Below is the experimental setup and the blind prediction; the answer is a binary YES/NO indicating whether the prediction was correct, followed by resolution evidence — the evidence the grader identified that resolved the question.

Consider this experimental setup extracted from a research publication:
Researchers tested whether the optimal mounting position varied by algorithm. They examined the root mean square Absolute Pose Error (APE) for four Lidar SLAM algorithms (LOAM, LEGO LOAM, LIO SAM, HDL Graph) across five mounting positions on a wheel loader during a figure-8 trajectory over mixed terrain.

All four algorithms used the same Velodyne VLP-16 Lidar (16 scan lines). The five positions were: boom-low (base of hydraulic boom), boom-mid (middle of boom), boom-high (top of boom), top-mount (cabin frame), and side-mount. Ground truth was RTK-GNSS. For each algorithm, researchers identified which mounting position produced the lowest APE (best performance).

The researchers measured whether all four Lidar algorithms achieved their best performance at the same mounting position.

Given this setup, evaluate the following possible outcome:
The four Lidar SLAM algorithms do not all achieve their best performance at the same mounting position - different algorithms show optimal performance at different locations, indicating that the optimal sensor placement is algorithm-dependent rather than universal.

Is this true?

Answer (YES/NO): YES